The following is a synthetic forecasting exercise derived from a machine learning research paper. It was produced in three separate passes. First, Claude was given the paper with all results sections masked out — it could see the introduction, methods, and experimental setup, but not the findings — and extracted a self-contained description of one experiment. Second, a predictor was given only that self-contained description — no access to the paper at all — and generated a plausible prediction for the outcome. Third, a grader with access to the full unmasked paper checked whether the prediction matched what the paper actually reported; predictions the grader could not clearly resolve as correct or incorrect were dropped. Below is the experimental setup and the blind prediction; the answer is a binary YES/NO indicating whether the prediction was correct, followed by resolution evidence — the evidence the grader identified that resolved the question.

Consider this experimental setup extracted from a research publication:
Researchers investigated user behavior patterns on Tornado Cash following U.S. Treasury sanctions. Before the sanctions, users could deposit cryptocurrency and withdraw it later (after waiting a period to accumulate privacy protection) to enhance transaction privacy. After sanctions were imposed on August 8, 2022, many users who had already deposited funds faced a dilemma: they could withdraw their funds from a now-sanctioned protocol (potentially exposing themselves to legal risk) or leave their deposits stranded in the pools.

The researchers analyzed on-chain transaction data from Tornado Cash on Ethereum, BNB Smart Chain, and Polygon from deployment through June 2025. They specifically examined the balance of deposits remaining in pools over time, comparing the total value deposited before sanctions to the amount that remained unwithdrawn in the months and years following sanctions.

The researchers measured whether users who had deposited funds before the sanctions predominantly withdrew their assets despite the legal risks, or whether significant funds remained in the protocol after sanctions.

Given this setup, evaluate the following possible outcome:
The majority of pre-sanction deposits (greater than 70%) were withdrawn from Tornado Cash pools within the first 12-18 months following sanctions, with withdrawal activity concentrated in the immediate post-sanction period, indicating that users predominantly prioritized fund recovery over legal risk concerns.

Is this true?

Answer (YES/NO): NO